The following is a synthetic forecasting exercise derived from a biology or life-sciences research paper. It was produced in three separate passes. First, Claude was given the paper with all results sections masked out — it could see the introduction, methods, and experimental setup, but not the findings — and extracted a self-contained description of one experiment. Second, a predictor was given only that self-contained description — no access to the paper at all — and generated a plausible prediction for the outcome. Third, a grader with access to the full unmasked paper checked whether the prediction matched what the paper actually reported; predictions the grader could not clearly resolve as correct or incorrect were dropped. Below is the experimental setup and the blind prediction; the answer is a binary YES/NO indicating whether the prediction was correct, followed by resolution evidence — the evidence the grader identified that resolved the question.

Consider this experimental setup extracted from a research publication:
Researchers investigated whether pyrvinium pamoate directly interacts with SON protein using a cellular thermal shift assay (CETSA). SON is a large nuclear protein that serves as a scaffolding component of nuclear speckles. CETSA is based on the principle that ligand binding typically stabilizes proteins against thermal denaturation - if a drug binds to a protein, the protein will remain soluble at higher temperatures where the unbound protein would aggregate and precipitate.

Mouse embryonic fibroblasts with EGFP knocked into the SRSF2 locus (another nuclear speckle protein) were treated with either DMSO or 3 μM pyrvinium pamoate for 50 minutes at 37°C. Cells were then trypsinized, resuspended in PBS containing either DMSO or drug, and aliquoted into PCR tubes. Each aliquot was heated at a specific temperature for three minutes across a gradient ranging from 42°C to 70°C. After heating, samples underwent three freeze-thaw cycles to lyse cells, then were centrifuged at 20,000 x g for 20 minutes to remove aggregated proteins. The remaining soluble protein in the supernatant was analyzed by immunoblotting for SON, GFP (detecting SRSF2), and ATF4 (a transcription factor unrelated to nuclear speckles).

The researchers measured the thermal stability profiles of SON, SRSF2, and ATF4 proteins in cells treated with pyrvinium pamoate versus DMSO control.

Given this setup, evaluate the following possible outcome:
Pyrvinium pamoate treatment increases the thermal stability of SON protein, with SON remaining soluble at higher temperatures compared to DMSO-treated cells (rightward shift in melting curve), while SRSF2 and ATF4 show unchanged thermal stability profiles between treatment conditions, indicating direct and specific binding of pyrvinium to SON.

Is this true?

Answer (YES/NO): YES